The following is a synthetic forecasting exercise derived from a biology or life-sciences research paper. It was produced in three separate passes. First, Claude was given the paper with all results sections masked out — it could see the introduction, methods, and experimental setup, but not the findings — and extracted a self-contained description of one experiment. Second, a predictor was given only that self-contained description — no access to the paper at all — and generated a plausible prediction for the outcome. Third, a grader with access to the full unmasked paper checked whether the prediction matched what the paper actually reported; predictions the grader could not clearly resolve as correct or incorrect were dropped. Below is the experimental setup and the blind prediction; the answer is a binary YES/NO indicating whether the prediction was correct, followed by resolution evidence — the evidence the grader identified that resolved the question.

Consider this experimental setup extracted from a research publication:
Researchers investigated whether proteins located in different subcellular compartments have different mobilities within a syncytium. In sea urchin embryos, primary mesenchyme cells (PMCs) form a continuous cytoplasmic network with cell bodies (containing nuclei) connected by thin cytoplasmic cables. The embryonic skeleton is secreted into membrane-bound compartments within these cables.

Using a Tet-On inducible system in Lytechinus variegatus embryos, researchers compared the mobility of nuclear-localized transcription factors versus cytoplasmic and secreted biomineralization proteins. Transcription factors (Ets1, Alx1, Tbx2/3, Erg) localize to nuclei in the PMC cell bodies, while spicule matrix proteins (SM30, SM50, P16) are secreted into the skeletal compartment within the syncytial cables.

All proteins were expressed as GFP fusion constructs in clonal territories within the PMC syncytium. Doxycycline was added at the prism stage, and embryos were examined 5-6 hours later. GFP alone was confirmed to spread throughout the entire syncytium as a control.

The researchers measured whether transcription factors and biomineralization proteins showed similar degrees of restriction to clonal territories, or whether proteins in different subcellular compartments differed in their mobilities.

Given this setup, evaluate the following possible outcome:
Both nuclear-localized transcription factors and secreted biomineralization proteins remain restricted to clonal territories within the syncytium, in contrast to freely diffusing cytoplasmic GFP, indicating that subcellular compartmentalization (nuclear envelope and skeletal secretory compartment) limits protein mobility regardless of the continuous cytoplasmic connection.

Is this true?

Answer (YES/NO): YES